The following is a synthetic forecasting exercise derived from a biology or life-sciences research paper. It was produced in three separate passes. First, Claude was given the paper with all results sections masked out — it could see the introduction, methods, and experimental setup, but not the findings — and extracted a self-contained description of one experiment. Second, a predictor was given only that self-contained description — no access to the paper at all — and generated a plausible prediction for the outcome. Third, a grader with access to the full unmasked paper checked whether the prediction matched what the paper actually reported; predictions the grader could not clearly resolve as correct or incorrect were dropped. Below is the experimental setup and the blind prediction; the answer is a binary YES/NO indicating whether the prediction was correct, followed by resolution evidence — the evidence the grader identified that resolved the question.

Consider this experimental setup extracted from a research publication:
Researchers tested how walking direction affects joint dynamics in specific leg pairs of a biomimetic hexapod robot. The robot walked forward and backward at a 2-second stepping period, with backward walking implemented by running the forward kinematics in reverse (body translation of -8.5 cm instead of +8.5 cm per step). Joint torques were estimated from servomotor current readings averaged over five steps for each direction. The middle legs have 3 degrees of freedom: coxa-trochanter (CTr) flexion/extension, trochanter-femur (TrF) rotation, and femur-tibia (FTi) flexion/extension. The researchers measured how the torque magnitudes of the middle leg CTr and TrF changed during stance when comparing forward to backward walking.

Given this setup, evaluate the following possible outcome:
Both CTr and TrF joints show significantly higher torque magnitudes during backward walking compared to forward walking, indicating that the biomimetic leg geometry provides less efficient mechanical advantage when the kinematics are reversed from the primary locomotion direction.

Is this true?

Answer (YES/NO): NO